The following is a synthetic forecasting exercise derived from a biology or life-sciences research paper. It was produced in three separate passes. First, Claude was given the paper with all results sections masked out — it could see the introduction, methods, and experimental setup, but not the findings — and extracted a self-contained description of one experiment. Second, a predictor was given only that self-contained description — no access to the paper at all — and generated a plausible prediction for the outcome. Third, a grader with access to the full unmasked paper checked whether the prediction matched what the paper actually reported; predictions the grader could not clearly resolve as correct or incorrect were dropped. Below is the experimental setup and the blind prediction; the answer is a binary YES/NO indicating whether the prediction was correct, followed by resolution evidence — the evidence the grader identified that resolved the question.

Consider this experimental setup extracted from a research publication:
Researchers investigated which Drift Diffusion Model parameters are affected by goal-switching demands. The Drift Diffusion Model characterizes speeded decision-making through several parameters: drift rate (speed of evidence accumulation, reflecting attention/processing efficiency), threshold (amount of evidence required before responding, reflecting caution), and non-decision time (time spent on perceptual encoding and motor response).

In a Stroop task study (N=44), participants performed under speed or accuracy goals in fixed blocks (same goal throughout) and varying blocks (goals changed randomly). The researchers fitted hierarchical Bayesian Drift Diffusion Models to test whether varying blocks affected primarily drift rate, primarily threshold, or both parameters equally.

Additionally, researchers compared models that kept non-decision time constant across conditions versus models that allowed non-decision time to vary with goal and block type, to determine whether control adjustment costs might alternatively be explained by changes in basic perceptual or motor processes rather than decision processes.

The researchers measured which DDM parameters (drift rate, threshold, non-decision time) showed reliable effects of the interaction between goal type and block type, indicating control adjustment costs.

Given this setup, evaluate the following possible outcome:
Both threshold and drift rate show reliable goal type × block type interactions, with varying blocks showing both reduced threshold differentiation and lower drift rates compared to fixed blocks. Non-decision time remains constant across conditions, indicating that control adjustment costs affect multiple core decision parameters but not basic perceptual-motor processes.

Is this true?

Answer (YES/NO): NO